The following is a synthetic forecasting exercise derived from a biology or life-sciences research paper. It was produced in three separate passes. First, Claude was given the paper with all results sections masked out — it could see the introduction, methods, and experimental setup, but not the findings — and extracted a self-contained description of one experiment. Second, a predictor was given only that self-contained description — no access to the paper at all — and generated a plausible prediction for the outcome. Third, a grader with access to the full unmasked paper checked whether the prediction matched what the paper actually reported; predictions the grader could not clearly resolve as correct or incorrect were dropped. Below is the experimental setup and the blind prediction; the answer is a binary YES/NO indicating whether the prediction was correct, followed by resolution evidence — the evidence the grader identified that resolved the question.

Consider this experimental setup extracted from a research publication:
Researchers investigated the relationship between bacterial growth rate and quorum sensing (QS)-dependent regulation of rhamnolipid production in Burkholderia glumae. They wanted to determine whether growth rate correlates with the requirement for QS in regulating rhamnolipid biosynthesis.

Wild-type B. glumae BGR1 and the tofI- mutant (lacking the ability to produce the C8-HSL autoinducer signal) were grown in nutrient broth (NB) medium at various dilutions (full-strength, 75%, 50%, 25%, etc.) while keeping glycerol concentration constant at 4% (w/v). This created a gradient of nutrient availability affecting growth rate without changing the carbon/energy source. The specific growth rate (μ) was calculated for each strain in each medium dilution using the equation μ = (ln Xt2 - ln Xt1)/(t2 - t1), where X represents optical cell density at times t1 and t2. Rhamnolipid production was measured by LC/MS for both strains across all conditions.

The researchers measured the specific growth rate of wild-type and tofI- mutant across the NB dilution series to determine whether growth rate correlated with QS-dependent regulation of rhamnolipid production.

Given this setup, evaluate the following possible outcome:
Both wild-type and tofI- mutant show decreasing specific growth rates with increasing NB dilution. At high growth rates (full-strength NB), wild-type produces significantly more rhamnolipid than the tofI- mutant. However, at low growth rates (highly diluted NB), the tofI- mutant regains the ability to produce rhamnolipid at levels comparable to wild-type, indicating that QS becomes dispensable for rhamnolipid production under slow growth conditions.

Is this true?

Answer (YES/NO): NO